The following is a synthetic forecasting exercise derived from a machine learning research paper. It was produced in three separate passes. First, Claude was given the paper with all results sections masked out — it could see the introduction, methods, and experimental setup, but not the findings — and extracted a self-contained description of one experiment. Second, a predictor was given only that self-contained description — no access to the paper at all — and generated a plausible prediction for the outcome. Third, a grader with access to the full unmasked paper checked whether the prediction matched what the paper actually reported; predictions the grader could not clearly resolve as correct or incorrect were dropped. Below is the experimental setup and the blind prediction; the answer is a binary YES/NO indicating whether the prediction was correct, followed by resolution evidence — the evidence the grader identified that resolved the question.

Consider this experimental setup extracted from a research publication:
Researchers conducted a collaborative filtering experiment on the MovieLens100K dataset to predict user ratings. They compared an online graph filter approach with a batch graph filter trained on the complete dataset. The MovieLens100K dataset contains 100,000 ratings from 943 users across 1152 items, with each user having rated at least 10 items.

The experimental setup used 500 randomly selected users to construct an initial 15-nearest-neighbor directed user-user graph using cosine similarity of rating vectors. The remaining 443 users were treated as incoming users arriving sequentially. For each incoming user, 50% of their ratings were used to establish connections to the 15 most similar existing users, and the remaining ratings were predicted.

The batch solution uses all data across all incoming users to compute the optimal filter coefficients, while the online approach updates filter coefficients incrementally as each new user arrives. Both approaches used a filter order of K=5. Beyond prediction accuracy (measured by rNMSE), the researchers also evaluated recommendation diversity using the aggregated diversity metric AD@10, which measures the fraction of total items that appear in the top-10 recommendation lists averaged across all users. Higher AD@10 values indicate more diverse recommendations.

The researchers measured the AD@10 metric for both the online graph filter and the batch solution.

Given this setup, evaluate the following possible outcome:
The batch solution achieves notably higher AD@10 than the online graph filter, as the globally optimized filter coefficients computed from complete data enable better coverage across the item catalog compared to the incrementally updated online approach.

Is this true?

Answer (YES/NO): NO